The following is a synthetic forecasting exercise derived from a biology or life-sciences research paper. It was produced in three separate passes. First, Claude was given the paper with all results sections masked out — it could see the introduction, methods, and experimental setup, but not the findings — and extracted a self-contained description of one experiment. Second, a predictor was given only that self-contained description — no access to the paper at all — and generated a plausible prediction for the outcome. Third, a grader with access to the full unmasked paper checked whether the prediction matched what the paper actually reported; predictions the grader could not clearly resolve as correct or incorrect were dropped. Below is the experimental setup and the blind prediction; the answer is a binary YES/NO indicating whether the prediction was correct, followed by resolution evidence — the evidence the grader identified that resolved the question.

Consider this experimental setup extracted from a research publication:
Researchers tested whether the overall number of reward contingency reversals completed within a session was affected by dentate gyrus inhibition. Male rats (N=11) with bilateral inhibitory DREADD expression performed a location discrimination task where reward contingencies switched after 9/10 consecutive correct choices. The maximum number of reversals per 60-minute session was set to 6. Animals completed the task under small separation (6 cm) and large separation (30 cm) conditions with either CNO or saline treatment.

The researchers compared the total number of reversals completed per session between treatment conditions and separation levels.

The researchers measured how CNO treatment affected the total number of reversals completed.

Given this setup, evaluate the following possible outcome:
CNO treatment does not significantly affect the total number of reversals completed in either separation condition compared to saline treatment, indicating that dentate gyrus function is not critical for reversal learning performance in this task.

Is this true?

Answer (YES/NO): YES